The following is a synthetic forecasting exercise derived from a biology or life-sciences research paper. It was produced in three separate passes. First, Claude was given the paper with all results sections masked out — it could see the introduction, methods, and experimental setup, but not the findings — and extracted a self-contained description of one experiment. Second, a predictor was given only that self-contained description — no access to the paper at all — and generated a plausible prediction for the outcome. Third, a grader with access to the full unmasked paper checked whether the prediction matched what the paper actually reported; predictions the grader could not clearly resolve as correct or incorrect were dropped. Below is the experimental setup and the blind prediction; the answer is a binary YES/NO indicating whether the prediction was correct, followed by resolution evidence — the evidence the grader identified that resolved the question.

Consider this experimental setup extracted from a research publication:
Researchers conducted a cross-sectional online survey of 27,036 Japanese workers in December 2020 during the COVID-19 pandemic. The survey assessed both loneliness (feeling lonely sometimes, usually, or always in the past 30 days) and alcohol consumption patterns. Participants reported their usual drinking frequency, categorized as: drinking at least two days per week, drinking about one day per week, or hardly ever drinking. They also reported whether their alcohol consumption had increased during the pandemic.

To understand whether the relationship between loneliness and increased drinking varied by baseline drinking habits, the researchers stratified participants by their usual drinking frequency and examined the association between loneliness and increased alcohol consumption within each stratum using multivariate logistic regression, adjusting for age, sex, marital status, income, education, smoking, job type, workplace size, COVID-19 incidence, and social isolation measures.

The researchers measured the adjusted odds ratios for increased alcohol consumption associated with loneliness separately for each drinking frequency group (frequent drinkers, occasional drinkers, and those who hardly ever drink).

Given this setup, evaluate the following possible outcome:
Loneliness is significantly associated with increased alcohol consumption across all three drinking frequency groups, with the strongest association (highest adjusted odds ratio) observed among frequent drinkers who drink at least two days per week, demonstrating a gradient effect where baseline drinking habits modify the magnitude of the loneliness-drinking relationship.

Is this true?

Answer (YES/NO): NO